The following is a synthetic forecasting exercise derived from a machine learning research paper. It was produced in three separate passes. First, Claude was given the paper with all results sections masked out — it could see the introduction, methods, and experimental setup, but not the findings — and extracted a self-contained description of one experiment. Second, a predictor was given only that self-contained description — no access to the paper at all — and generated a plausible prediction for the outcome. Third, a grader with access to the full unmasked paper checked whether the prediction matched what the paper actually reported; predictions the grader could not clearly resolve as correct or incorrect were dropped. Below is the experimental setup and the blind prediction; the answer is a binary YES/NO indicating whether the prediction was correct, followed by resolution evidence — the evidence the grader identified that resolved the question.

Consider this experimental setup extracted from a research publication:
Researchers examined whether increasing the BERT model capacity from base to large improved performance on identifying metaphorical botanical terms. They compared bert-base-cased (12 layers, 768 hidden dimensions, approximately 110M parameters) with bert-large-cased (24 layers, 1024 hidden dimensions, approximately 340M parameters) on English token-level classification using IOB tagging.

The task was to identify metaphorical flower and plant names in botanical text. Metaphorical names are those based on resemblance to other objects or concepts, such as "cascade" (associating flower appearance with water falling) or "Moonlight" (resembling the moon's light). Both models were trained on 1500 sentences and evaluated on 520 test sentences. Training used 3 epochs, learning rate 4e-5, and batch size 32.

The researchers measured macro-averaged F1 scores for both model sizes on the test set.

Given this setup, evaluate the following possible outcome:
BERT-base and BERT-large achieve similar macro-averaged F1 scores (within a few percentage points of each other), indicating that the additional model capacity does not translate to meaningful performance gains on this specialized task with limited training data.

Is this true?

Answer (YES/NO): YES